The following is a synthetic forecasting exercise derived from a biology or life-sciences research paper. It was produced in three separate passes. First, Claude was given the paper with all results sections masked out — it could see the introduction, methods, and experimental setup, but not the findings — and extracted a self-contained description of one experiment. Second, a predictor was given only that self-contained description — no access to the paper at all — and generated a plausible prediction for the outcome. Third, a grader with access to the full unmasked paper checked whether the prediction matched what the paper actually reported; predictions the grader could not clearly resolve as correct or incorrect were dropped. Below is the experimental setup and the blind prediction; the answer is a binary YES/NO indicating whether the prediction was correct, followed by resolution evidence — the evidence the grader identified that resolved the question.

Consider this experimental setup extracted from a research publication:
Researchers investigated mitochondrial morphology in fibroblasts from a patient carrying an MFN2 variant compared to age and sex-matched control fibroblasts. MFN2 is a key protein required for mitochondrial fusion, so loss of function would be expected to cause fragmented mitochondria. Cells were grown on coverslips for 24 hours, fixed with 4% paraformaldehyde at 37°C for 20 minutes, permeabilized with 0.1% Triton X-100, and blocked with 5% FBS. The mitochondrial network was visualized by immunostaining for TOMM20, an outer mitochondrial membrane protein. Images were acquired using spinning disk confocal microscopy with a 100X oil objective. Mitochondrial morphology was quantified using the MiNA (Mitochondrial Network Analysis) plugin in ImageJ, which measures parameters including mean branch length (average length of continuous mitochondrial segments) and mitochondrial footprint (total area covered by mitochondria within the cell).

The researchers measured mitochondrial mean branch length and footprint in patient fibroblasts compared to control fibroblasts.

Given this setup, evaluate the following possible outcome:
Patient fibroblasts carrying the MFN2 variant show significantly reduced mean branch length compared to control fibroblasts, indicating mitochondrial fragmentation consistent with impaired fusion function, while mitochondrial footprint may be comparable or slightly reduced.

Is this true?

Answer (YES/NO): NO